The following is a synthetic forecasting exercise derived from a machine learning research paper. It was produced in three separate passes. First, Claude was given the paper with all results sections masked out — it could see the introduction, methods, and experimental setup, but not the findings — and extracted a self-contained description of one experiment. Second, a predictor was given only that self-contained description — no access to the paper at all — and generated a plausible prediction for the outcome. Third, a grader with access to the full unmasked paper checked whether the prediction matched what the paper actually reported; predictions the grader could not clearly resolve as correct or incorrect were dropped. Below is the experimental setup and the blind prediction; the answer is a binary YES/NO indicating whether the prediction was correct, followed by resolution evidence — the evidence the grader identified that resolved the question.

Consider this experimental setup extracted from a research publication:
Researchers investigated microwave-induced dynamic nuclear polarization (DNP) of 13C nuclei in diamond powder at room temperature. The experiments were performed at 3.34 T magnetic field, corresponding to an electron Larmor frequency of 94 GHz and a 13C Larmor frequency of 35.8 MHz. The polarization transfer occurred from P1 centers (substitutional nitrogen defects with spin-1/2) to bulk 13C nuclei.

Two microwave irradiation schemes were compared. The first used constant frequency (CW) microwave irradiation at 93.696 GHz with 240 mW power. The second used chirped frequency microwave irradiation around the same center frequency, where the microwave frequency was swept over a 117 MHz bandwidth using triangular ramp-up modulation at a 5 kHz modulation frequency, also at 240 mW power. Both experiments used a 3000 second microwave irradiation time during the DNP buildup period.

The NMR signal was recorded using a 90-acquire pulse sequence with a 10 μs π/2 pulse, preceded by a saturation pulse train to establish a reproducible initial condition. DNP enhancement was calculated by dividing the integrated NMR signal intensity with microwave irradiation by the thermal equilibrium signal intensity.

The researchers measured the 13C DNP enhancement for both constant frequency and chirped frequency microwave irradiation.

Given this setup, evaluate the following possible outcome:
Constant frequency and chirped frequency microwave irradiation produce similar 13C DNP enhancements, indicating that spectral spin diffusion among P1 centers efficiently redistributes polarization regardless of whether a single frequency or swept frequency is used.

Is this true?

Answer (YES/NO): NO